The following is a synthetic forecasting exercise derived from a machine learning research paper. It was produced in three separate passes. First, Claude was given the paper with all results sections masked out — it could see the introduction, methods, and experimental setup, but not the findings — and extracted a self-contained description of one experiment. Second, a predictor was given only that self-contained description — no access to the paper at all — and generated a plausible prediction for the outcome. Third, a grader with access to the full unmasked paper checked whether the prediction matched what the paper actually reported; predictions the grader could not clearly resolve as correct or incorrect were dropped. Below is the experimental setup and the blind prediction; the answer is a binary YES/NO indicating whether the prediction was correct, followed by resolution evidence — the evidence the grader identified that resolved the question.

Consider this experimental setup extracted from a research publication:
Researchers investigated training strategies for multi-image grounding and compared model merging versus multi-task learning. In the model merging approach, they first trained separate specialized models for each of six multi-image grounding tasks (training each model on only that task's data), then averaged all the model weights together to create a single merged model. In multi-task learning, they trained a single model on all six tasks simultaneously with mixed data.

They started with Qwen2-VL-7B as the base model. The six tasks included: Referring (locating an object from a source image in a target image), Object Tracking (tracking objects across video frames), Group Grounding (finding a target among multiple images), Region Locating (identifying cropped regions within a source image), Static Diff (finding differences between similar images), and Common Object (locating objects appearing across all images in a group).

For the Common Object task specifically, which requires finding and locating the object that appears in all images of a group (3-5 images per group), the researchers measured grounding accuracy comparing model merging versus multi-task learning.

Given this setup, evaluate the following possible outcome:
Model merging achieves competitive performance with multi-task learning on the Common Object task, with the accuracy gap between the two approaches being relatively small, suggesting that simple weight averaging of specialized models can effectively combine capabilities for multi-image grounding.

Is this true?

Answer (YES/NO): NO